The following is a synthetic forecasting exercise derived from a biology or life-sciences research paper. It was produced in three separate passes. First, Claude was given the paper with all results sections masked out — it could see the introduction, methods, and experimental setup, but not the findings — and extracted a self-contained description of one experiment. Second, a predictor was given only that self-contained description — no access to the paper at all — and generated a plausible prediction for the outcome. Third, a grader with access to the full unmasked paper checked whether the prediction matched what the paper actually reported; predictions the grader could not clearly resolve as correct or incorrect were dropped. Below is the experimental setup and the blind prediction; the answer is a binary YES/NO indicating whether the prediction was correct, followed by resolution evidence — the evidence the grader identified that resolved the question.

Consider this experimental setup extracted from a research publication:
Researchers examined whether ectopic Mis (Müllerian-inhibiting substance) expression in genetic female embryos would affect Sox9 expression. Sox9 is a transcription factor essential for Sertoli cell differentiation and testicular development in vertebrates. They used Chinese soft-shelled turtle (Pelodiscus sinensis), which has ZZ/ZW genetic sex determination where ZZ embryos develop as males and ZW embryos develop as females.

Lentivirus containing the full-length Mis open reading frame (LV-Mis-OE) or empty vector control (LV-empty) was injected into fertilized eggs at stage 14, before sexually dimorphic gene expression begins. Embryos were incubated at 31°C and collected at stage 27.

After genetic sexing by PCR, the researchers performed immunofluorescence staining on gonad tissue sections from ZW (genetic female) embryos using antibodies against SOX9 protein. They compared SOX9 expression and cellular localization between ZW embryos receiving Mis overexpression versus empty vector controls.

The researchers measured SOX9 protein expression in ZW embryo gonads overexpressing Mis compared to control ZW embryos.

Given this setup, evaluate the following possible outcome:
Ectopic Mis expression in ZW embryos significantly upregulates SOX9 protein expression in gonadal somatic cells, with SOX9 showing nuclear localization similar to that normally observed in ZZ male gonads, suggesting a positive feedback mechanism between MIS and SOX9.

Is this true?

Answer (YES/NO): NO